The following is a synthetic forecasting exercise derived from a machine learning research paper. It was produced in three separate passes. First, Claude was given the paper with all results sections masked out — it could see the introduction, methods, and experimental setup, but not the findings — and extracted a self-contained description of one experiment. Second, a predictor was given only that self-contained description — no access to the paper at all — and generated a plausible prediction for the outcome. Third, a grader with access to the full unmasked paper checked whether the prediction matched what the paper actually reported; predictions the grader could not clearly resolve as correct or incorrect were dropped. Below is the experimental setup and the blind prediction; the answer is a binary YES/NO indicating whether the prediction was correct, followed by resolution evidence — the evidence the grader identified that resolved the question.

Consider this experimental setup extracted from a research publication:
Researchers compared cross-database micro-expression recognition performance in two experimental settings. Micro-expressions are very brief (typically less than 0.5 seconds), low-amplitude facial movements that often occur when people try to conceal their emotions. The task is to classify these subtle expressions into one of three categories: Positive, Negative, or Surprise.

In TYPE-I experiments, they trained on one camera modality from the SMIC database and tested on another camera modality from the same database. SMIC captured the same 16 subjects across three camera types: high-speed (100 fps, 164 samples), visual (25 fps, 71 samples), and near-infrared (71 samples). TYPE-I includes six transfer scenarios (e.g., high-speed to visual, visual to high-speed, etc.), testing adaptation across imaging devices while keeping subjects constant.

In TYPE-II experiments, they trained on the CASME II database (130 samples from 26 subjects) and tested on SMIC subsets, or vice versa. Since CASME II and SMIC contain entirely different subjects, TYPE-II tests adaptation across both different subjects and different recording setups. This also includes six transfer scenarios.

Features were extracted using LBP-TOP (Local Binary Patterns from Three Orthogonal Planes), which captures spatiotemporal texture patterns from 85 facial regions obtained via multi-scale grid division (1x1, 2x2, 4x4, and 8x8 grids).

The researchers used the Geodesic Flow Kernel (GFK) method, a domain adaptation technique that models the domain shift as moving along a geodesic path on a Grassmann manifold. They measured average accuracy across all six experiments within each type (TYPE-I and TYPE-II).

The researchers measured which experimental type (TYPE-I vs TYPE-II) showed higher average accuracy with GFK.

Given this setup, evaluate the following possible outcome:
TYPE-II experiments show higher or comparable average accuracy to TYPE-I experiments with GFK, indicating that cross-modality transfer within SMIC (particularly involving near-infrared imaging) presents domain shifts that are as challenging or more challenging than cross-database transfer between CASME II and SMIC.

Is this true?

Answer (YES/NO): NO